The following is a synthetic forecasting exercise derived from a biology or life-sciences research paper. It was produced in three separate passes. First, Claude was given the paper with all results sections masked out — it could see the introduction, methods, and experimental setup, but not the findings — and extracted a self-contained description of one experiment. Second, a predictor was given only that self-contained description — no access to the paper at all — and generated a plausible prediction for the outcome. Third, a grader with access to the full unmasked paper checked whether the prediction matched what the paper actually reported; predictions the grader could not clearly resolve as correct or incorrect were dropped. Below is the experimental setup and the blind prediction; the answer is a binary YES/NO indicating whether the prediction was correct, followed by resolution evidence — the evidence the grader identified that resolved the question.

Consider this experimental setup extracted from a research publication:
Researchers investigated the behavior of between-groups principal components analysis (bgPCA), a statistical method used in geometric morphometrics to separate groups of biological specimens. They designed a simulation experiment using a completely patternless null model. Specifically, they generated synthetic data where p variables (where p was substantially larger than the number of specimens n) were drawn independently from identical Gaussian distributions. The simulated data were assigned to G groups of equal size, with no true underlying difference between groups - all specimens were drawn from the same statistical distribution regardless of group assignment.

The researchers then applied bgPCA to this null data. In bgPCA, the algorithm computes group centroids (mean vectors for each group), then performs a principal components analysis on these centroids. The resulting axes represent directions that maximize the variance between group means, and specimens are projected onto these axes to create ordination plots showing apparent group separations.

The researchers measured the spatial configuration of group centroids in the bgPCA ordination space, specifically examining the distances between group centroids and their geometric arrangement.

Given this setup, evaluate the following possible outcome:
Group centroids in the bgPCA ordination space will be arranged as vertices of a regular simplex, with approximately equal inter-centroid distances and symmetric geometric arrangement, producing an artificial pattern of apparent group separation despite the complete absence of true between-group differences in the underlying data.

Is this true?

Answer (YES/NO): YES